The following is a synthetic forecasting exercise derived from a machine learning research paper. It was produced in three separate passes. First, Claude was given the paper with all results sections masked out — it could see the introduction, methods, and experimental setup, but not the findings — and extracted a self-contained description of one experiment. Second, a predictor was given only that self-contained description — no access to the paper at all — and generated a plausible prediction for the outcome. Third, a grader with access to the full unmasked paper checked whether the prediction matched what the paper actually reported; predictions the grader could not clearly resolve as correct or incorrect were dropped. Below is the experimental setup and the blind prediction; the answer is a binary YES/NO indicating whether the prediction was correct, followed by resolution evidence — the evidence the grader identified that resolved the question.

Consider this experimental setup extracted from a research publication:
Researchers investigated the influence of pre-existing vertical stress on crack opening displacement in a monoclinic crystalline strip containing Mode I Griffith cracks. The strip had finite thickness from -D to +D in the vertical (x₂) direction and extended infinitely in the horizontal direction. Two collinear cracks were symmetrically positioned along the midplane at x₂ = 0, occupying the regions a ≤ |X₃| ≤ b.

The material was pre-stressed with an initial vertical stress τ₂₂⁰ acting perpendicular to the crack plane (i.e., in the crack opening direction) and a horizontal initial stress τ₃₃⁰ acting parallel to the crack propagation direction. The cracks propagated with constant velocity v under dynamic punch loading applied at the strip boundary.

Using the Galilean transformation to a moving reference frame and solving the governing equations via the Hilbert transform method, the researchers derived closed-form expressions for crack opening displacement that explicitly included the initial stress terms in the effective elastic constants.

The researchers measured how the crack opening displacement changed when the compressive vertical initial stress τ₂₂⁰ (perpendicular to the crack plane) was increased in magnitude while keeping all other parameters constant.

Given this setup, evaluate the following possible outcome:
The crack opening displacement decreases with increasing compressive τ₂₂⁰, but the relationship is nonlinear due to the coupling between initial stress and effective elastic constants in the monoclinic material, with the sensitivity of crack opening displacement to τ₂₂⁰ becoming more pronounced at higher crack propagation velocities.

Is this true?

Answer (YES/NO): NO